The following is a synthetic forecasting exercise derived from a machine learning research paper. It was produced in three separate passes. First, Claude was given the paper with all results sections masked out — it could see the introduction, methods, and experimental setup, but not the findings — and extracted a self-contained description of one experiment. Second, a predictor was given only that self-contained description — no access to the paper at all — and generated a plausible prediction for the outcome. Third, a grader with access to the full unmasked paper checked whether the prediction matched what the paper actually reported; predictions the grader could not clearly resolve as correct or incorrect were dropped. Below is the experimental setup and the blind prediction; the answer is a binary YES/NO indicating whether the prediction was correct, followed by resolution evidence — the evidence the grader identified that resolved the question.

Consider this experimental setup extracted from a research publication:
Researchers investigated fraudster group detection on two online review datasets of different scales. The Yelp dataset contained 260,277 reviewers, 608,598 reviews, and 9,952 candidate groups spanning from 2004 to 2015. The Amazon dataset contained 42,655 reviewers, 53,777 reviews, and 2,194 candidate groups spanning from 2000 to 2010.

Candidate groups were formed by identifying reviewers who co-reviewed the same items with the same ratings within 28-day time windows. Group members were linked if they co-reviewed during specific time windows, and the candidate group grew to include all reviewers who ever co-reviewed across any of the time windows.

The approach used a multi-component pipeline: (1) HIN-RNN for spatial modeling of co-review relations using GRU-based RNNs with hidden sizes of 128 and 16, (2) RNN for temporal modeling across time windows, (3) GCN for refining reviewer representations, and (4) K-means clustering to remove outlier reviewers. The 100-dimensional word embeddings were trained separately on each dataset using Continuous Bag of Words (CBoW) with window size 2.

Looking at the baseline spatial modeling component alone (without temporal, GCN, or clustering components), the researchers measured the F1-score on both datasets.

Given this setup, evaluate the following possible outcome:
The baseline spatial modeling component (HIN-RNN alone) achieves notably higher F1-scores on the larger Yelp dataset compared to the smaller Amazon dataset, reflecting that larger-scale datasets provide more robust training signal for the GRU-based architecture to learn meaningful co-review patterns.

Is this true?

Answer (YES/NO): NO